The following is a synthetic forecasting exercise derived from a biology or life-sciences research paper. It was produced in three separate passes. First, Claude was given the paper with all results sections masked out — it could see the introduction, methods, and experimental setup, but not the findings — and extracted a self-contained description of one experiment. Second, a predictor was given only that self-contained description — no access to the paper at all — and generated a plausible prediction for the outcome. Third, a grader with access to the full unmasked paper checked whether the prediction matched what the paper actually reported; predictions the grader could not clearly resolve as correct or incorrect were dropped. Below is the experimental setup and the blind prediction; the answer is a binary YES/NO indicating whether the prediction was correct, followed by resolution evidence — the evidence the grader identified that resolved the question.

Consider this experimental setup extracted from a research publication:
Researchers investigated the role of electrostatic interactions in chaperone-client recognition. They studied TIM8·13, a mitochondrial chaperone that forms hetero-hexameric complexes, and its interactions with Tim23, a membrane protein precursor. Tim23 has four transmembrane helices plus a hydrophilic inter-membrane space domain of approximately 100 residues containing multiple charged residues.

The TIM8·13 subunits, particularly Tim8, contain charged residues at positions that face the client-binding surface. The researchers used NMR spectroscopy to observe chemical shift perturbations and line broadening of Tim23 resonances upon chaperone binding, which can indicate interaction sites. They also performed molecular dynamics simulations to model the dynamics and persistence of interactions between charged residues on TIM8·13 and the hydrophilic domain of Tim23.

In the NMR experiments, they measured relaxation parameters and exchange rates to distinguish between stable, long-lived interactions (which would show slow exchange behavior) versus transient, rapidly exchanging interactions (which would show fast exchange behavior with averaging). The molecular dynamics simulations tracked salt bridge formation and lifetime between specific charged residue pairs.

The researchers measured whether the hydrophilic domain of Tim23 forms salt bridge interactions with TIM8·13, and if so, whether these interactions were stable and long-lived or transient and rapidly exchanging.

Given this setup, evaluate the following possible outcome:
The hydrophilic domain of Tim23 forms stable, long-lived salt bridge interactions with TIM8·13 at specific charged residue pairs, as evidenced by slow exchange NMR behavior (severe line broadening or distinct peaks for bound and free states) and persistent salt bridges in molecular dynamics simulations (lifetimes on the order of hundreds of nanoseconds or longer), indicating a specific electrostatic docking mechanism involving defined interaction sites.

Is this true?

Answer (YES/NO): NO